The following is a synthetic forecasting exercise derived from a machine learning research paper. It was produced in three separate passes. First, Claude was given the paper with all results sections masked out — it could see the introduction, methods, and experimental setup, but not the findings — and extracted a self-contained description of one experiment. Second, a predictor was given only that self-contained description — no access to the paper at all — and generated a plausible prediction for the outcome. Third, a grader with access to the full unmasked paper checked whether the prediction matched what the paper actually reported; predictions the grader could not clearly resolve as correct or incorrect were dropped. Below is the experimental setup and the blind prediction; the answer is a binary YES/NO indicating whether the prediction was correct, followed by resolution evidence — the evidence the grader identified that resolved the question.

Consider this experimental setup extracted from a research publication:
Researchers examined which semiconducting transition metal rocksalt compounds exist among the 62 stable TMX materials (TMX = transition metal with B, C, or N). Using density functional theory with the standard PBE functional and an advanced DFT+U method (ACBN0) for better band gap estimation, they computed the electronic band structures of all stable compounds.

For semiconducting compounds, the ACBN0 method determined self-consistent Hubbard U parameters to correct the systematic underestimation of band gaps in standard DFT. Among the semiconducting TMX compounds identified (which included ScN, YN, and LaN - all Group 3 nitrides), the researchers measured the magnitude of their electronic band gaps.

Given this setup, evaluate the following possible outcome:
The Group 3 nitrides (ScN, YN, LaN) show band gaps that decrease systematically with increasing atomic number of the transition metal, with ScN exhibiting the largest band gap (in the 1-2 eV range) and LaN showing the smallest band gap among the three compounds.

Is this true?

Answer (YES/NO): NO